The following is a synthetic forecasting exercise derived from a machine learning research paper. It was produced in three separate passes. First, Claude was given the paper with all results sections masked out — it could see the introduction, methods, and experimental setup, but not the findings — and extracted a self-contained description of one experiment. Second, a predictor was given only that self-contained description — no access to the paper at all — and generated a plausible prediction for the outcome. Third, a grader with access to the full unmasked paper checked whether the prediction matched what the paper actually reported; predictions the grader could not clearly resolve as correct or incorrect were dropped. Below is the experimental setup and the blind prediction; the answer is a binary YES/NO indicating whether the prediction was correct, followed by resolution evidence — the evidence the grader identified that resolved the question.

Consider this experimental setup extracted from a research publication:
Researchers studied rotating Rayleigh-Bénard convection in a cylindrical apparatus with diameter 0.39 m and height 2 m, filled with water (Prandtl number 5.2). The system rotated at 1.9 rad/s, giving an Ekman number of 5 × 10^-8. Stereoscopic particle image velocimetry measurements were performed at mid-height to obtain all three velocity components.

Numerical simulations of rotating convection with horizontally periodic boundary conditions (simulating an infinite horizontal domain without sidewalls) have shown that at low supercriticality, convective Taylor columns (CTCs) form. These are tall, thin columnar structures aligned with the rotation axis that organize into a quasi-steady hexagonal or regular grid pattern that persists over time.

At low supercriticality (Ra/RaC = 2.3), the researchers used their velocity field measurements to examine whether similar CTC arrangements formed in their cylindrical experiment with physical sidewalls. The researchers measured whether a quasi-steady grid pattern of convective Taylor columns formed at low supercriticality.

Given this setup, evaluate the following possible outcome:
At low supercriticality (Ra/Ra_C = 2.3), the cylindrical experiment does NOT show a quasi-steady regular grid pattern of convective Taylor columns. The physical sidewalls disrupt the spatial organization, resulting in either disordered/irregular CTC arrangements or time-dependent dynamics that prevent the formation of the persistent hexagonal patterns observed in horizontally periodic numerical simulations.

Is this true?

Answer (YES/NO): YES